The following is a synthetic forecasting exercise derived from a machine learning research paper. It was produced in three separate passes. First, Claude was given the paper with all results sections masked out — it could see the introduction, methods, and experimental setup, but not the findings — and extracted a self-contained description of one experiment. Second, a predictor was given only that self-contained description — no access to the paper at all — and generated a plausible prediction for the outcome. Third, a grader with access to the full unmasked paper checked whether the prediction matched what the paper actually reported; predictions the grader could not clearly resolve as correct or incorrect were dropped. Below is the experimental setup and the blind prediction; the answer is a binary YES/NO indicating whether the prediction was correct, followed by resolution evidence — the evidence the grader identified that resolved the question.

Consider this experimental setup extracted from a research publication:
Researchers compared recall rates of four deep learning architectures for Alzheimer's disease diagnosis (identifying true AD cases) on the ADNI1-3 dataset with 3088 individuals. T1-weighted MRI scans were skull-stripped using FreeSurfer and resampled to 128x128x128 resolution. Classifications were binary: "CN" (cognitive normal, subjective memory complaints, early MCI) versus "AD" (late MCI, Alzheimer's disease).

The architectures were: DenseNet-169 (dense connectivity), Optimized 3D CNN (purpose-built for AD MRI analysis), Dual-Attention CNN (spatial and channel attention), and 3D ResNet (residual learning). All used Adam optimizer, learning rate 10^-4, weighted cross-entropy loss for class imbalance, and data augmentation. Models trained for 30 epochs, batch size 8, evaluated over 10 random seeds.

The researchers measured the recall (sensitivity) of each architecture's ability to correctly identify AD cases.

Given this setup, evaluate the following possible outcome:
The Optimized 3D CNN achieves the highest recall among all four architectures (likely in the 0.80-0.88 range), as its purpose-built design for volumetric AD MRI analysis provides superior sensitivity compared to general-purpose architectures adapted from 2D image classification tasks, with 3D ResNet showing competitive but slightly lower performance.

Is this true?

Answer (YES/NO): NO